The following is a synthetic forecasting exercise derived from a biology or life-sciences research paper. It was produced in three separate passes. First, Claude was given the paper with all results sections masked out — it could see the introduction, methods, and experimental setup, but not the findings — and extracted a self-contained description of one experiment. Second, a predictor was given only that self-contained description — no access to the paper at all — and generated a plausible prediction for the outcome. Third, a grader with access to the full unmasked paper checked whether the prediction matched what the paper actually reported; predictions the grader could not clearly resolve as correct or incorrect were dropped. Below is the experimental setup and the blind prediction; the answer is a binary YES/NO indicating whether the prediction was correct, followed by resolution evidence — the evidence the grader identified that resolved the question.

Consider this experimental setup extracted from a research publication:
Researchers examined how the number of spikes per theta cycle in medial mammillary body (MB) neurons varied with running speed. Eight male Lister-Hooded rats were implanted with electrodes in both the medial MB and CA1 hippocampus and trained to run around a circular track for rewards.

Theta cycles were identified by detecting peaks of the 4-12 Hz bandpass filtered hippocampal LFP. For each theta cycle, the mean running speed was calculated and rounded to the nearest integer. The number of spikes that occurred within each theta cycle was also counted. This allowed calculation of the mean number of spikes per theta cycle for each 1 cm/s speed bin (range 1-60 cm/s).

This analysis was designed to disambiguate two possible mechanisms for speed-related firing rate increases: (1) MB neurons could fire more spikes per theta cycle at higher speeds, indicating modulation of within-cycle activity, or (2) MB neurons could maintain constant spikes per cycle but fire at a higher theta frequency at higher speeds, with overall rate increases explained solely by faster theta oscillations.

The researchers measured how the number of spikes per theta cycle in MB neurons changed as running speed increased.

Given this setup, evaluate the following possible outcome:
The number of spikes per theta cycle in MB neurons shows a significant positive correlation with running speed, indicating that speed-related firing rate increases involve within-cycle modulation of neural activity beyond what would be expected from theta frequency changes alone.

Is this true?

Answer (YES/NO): YES